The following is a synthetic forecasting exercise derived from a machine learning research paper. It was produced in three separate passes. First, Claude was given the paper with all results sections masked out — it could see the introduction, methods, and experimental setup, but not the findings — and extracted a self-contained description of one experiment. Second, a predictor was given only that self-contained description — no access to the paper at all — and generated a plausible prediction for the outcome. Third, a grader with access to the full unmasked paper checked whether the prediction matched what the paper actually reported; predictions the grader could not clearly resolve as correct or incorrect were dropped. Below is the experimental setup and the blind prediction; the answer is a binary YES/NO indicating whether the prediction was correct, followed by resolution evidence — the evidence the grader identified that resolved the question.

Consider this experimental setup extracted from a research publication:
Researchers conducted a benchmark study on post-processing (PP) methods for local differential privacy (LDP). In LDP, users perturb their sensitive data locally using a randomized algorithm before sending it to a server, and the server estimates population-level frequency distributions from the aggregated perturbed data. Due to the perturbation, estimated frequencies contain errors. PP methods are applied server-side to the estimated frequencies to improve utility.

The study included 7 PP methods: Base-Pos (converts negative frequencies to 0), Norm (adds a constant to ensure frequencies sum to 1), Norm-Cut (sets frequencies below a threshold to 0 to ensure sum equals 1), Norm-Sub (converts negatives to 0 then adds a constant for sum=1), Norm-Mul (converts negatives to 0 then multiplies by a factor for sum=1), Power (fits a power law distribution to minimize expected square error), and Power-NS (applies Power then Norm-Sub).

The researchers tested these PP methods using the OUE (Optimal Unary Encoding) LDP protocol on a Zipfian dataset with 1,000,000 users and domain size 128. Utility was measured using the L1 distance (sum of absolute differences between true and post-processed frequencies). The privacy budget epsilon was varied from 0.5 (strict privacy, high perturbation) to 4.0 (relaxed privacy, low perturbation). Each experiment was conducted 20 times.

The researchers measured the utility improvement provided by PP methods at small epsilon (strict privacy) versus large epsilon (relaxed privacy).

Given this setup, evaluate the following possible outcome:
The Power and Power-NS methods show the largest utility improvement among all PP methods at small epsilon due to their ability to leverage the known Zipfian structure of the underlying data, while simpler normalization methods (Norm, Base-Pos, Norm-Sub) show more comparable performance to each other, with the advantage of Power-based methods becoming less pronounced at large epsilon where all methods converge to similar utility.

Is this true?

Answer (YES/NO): NO